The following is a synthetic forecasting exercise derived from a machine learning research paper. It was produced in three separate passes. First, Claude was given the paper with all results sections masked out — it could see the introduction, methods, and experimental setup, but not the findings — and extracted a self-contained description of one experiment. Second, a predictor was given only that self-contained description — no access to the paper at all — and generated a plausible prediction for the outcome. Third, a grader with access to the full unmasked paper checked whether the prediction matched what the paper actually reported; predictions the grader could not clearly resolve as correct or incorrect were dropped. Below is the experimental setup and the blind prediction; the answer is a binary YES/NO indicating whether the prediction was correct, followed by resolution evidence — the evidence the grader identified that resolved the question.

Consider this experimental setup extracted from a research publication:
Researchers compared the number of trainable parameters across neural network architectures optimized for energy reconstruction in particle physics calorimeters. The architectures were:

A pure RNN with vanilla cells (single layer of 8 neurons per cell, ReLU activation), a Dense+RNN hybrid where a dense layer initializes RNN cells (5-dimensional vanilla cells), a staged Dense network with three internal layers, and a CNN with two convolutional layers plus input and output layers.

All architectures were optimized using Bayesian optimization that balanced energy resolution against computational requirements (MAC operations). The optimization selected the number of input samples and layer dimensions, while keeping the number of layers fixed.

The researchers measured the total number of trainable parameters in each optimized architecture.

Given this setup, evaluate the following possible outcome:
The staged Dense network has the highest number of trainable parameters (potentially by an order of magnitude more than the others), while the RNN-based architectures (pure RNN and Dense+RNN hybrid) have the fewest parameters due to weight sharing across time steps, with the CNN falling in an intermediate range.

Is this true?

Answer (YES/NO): NO